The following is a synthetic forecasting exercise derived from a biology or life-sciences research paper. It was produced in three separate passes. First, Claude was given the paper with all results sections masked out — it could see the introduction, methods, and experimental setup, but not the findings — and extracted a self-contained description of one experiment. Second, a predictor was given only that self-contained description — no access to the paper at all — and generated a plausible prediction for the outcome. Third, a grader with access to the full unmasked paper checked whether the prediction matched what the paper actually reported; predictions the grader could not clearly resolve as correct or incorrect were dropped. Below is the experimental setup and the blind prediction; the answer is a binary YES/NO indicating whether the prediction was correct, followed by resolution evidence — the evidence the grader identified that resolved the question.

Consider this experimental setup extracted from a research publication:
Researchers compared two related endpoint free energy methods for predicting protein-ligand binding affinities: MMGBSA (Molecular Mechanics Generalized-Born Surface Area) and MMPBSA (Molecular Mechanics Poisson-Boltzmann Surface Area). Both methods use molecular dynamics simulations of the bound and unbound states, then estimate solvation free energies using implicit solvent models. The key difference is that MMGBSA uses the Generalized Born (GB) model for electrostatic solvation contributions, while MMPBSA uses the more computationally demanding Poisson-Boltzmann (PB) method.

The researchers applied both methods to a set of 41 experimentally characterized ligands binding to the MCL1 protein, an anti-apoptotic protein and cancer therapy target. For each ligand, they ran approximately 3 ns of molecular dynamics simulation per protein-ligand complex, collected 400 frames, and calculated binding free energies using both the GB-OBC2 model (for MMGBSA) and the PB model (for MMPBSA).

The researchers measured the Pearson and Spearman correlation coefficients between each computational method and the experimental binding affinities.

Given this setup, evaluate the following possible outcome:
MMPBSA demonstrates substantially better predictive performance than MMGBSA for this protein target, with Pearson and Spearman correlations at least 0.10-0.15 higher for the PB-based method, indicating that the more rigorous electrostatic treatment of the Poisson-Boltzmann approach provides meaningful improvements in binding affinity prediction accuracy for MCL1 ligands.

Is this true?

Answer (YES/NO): NO